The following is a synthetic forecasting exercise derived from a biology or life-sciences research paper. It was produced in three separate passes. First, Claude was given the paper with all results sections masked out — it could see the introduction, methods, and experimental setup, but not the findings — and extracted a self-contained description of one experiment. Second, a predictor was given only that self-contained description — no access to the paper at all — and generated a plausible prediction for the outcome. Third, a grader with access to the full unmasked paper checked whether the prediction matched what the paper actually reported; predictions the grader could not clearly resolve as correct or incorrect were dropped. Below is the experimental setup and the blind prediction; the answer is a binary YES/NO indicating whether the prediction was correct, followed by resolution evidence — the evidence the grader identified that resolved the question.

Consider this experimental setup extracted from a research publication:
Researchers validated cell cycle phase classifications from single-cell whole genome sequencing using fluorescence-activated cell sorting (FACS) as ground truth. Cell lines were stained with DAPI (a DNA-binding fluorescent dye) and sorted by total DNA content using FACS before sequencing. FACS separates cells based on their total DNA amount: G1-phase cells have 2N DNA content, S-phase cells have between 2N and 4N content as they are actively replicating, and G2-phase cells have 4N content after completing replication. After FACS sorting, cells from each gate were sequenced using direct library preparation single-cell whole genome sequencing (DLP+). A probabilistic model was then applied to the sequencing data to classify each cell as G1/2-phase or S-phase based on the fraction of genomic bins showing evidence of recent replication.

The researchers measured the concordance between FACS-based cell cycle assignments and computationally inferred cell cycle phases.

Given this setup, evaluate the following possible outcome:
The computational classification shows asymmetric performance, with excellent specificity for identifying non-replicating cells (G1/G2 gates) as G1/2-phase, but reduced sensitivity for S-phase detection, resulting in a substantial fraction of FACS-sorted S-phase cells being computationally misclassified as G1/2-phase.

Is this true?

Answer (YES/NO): NO